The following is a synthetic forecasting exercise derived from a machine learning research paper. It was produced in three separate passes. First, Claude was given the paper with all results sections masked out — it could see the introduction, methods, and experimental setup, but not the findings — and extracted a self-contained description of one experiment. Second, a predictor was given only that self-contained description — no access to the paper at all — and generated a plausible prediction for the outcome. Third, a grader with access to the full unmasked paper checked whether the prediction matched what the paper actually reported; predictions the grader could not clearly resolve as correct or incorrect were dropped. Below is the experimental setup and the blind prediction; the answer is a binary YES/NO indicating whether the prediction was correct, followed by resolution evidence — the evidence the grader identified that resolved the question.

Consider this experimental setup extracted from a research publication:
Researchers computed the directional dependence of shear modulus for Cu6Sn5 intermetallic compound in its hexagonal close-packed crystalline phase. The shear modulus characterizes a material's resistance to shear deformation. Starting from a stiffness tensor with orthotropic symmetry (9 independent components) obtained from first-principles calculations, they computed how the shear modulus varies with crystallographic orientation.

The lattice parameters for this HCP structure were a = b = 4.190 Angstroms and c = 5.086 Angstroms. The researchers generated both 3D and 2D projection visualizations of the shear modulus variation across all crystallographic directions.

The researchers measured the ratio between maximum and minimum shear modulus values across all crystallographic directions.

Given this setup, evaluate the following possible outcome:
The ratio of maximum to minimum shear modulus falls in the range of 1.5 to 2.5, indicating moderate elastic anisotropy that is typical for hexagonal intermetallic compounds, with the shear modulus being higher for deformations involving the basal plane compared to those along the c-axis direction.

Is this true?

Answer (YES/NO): NO